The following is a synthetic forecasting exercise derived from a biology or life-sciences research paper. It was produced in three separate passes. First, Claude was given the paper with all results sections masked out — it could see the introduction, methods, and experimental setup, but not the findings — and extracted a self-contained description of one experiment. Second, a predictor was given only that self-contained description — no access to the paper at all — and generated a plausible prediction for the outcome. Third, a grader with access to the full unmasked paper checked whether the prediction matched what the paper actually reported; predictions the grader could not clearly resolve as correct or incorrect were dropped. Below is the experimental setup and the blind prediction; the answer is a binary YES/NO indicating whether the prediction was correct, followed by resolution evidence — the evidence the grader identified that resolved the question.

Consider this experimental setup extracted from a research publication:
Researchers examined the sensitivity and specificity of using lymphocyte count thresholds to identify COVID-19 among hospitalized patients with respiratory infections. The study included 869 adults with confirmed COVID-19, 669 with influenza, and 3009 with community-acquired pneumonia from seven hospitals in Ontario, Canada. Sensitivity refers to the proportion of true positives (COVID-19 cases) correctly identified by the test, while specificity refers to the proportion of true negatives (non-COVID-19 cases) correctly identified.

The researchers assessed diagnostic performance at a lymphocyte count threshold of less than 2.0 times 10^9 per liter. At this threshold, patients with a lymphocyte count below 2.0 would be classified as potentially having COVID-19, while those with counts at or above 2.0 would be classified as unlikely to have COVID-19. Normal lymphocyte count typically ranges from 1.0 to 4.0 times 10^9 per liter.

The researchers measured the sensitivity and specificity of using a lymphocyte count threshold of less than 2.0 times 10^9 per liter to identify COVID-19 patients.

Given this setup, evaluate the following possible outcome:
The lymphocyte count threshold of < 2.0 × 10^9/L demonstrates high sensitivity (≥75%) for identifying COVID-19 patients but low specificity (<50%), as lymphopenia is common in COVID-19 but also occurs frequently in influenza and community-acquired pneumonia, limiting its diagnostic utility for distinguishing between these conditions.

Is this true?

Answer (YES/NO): YES